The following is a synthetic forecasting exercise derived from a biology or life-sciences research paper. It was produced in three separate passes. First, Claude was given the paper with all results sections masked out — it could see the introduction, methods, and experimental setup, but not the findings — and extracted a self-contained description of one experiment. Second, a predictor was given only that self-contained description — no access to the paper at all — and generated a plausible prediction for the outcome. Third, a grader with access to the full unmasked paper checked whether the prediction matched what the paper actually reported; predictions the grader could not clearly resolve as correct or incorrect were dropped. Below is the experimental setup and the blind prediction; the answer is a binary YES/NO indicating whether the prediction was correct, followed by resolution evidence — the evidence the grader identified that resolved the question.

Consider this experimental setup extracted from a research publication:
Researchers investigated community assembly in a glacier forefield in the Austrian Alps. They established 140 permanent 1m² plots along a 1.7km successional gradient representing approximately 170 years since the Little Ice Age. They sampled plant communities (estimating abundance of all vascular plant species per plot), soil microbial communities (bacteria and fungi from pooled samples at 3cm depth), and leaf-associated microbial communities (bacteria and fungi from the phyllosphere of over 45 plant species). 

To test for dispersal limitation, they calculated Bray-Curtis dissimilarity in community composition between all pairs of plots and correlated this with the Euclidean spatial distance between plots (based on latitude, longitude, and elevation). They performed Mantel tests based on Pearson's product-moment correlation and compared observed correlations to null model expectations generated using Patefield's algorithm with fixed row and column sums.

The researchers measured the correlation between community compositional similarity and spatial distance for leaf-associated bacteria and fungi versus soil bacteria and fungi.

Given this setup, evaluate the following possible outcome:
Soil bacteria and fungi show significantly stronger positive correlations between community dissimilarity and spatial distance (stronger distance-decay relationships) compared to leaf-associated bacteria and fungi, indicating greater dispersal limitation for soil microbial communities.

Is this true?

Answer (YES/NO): YES